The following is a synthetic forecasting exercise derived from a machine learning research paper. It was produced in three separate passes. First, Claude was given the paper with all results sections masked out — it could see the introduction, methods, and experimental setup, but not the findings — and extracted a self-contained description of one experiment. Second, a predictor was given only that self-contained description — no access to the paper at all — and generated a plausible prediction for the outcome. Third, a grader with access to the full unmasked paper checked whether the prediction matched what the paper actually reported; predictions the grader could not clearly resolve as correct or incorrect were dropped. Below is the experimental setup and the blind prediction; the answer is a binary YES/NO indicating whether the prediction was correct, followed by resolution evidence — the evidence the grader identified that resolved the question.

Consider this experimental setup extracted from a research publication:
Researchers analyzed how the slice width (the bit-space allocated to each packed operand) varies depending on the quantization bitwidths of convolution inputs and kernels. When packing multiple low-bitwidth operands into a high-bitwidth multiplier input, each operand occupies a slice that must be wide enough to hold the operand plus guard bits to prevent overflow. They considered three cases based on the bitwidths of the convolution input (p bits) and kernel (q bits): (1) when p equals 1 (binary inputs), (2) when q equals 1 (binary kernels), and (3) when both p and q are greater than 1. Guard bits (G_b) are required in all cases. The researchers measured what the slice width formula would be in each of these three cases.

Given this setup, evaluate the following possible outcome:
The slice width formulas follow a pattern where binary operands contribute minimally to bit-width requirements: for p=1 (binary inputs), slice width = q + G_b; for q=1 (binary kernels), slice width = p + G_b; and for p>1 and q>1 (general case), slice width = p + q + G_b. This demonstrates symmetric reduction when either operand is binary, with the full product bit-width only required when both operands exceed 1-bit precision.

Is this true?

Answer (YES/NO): YES